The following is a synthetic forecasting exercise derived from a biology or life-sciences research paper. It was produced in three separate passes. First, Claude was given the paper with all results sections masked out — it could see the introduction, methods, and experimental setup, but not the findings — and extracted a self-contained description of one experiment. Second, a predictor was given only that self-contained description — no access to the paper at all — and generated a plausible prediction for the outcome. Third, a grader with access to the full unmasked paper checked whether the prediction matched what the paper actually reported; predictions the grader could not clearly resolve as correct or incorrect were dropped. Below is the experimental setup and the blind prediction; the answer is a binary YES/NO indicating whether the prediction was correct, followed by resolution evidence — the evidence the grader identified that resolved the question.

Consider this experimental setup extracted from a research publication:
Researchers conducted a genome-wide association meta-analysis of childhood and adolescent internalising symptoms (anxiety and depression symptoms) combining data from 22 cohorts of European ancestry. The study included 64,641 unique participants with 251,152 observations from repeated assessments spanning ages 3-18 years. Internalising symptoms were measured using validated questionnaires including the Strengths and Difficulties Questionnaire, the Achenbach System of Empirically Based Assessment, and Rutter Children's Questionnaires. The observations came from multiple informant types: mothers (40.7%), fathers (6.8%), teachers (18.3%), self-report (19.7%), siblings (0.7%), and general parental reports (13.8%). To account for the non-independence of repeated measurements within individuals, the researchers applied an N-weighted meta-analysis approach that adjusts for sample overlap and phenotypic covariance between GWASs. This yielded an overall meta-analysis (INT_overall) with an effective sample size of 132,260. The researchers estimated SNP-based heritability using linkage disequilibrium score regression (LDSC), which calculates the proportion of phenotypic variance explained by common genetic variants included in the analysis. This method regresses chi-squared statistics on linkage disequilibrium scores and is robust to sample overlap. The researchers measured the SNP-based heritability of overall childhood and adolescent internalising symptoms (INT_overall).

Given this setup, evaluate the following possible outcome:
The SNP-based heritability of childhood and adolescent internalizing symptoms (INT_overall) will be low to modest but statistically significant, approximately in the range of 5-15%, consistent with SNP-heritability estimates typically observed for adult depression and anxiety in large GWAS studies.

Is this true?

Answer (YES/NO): NO